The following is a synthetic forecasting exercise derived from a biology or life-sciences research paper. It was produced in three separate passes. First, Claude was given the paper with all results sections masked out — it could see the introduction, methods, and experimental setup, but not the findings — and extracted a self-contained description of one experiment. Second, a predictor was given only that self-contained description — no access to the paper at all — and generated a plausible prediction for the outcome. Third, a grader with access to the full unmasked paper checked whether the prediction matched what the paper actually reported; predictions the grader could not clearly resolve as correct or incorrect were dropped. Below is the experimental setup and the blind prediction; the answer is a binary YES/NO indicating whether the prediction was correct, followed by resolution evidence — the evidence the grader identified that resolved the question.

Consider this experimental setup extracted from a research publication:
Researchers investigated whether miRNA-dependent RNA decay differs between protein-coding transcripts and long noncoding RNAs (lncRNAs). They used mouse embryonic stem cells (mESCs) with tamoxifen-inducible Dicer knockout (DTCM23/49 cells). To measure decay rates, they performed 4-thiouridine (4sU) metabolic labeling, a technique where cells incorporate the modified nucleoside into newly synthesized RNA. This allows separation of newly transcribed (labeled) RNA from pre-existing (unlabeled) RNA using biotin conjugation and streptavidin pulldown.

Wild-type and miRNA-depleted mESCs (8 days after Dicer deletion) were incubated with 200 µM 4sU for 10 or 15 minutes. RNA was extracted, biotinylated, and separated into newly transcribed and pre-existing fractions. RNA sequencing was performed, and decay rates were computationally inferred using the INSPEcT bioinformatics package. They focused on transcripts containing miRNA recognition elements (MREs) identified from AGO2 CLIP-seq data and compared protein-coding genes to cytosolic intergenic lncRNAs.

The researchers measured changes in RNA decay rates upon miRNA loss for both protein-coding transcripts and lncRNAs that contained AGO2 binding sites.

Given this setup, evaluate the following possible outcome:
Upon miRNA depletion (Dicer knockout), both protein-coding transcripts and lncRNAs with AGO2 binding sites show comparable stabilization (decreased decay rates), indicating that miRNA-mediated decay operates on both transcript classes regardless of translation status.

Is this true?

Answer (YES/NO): NO